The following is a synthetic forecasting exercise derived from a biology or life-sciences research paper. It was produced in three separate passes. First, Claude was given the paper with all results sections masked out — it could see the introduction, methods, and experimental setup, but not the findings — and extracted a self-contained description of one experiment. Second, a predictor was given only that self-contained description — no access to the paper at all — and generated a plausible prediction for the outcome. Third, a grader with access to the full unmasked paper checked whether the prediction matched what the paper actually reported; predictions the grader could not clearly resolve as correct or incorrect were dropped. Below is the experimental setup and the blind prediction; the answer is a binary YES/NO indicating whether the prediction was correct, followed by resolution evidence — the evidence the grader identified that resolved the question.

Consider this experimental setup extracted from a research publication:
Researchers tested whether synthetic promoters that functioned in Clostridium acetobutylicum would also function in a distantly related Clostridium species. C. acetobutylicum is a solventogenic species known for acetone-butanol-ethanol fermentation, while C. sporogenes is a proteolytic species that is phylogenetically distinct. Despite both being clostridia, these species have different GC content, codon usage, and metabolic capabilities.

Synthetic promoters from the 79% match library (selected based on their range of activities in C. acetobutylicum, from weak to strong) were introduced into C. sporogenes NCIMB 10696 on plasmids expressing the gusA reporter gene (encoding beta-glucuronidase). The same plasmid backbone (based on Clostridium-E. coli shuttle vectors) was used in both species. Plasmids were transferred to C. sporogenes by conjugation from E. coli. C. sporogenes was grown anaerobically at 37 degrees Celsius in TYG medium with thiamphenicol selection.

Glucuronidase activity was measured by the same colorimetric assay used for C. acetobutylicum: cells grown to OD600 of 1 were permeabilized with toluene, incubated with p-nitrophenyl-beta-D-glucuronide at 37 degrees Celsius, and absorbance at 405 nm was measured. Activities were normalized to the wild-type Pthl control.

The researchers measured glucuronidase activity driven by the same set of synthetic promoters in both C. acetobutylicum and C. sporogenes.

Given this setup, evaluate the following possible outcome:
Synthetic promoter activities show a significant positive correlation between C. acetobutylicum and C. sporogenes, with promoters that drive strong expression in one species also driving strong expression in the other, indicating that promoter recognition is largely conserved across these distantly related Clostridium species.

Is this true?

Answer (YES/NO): YES